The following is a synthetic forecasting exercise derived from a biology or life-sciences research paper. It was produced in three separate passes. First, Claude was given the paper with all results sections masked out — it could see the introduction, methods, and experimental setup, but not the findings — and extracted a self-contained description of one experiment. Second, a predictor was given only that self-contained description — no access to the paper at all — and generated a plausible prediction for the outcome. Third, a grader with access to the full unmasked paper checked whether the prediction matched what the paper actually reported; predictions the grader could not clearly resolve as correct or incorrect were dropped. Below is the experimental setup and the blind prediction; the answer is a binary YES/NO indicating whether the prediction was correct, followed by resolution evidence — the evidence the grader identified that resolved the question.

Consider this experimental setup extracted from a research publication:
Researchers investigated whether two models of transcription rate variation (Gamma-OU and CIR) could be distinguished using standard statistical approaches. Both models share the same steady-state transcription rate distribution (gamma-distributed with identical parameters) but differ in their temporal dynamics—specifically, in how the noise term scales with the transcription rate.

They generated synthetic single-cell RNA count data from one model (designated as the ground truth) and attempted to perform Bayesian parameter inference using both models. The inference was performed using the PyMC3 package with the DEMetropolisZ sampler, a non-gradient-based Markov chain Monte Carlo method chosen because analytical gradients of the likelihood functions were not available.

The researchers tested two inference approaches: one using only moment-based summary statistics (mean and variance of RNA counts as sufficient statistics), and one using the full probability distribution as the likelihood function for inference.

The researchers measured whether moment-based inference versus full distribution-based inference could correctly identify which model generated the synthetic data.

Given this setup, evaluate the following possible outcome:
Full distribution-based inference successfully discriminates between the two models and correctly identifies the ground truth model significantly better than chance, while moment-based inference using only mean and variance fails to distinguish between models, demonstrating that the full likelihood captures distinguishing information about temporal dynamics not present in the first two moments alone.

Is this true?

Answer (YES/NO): YES